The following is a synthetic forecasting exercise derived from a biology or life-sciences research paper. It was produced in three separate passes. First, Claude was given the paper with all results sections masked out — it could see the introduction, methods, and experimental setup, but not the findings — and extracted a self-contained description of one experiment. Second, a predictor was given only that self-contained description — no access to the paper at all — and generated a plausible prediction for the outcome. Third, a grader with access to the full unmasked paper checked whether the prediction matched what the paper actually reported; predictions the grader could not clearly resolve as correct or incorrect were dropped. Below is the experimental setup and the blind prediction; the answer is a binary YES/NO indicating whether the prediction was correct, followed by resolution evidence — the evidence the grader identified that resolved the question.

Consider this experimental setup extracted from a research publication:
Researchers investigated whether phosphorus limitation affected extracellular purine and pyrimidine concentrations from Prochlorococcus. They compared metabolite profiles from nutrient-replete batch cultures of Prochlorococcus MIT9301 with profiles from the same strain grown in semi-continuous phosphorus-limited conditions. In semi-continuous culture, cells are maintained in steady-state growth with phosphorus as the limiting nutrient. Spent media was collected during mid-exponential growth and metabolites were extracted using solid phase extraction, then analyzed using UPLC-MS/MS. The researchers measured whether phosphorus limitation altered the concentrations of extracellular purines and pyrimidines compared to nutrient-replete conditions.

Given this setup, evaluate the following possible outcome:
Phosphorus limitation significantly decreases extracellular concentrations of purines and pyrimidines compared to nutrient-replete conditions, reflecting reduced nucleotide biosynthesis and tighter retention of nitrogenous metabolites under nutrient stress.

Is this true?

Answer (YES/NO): NO